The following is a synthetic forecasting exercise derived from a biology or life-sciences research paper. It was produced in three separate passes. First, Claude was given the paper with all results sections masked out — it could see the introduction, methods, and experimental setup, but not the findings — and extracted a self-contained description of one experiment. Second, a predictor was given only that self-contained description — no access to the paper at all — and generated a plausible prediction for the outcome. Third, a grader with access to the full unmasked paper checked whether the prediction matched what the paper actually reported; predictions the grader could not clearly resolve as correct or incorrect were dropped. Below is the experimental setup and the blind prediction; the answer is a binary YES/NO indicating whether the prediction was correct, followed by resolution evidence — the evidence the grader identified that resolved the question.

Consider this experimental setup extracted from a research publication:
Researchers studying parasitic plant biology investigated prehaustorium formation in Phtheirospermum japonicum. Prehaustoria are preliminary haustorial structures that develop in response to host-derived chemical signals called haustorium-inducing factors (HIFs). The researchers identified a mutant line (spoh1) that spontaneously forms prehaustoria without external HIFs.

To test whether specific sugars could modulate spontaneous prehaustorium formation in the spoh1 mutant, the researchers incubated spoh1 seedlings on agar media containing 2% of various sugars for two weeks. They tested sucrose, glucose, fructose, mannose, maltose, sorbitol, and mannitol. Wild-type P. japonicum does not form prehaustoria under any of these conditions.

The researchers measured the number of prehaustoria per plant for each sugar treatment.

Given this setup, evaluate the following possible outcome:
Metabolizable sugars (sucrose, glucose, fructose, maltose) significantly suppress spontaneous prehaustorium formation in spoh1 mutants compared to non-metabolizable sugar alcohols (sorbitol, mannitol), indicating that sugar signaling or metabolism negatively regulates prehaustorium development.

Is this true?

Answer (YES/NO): NO